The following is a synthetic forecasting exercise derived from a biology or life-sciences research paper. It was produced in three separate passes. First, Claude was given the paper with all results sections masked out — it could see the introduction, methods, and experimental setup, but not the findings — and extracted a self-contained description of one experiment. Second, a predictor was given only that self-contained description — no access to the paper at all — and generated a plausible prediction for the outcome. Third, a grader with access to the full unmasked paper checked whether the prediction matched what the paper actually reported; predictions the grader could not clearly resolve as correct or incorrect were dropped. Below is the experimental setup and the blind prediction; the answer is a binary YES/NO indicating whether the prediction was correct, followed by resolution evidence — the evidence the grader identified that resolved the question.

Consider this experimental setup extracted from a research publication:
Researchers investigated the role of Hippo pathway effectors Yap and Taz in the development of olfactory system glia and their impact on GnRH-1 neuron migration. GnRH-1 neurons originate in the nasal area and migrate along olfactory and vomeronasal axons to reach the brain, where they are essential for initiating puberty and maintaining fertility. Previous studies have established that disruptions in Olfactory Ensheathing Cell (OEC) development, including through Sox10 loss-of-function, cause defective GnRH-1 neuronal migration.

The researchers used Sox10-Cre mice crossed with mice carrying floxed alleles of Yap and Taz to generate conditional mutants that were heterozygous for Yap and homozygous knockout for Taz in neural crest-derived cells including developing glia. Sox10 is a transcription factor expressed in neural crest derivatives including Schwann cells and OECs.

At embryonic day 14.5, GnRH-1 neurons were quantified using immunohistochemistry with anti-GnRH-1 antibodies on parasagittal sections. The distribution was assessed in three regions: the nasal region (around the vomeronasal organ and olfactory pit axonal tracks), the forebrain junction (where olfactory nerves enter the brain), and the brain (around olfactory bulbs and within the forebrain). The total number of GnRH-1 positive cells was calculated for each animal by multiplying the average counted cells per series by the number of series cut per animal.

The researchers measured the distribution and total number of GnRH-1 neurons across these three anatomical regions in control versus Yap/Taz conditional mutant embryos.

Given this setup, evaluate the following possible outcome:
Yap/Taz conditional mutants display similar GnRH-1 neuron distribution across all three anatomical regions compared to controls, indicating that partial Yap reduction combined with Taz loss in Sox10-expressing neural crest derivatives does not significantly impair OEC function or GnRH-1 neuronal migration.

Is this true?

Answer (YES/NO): NO